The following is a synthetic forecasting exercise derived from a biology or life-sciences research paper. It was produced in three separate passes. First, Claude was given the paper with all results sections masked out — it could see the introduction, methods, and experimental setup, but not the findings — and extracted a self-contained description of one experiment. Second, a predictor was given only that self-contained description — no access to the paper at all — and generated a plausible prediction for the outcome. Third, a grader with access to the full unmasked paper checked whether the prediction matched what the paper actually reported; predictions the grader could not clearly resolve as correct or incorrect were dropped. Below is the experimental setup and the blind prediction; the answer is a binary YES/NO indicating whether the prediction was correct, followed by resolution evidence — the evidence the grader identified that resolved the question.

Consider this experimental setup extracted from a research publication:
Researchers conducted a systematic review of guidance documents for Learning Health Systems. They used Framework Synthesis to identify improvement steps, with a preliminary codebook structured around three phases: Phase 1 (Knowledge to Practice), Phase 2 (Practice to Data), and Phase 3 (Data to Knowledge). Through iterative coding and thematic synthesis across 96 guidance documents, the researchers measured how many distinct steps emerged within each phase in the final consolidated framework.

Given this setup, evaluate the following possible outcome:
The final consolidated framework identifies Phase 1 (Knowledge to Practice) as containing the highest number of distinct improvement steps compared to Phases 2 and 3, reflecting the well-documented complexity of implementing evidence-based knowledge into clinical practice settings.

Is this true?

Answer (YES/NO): YES